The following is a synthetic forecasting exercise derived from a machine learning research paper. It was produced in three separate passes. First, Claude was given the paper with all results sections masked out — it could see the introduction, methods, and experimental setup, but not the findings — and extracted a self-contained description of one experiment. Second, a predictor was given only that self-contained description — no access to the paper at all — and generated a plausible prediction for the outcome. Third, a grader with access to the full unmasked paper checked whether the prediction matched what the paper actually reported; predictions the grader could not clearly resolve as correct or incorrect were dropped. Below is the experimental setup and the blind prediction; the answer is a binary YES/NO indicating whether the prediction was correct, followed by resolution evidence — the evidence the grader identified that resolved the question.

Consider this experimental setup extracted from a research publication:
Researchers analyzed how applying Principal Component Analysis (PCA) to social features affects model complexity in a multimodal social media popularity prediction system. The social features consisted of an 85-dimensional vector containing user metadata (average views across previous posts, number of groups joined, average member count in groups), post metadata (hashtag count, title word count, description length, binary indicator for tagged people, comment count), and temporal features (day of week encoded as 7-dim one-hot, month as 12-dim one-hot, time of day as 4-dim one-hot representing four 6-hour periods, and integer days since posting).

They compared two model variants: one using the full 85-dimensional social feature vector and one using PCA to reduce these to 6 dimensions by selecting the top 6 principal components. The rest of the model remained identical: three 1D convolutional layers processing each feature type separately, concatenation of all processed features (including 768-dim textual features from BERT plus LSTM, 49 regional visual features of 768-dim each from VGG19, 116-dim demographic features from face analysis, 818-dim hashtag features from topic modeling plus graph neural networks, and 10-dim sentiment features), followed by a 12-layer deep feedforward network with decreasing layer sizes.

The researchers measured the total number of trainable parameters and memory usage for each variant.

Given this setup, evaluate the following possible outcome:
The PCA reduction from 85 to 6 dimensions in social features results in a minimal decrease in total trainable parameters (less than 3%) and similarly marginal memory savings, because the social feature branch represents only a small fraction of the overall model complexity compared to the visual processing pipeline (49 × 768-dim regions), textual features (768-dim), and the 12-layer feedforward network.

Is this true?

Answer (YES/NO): NO